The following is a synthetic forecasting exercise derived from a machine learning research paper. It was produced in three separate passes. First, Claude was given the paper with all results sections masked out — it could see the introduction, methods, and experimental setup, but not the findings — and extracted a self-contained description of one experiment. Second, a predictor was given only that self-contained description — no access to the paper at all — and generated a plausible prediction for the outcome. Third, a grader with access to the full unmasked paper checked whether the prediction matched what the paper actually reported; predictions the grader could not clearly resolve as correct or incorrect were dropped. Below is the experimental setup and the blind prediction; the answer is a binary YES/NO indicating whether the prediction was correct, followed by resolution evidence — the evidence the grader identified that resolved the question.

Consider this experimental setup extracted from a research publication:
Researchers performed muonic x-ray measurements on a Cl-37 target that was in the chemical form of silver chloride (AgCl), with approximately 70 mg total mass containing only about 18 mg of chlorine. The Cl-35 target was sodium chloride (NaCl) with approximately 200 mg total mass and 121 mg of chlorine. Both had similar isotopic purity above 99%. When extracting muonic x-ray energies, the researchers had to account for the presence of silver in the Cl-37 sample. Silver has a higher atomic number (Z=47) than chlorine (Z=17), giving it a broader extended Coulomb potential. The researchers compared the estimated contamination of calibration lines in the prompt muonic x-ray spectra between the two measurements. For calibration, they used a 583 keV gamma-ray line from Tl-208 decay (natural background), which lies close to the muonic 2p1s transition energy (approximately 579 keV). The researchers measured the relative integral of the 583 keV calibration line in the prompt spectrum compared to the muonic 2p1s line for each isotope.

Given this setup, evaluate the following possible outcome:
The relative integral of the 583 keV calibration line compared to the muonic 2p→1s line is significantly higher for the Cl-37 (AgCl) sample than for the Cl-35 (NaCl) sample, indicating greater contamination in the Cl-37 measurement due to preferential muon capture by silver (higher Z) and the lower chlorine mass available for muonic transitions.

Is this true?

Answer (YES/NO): YES